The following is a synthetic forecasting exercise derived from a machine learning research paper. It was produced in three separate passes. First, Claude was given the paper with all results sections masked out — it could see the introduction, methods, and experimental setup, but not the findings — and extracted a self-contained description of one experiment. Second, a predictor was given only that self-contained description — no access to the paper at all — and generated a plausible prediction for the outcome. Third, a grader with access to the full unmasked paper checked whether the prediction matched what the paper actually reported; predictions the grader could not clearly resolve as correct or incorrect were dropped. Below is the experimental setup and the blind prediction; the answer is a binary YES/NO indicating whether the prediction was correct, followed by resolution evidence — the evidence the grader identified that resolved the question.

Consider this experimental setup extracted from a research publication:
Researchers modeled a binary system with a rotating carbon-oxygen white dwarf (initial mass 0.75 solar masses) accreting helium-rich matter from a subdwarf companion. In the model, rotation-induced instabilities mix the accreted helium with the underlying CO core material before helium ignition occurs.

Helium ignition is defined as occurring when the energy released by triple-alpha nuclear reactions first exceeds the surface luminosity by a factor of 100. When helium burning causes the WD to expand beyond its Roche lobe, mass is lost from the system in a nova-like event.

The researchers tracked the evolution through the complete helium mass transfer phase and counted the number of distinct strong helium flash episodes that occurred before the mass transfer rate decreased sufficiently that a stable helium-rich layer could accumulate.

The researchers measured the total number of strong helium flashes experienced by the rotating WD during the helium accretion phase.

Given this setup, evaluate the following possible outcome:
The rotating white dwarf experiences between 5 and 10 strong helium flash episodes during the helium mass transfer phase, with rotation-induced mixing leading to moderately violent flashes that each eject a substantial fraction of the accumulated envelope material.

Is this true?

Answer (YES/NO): YES